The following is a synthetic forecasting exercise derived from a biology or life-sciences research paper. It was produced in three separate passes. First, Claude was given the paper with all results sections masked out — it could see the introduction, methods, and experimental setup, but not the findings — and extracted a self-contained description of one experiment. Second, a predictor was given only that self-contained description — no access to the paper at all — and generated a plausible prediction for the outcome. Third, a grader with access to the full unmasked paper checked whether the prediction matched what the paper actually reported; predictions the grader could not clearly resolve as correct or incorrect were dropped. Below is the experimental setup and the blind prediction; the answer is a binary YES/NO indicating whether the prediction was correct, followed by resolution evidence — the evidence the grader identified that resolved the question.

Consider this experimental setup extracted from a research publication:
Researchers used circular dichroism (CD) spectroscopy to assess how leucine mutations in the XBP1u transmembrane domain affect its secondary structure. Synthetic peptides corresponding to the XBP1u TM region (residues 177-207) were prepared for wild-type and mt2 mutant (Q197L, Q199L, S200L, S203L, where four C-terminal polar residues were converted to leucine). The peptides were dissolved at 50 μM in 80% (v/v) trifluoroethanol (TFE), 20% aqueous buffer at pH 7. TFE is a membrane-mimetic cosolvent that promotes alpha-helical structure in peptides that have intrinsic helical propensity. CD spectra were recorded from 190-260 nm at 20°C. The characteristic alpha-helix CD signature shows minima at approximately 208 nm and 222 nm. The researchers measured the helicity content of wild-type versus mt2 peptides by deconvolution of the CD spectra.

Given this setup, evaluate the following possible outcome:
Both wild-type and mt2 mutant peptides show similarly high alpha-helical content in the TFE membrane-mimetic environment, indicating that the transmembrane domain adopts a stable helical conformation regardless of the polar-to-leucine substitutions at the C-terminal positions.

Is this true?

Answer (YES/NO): YES